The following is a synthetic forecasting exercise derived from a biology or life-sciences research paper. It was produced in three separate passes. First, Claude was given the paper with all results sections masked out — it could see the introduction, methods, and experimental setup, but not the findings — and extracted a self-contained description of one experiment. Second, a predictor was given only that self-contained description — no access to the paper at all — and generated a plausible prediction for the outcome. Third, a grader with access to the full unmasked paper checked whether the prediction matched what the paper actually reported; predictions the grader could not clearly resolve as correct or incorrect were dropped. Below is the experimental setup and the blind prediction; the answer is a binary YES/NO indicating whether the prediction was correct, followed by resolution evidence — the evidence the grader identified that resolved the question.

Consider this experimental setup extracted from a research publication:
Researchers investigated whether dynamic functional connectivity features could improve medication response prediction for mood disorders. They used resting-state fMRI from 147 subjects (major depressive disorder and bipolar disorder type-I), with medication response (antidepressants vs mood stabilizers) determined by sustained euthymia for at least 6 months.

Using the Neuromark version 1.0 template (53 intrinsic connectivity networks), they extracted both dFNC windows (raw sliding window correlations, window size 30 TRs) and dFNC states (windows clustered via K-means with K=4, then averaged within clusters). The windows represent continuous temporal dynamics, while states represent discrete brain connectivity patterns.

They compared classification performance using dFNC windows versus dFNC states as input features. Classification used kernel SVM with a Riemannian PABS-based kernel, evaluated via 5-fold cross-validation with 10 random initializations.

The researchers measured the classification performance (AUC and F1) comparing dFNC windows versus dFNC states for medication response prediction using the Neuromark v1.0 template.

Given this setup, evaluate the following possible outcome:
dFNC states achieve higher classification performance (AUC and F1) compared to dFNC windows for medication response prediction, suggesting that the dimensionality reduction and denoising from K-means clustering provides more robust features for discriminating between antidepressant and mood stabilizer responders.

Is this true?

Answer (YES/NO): NO